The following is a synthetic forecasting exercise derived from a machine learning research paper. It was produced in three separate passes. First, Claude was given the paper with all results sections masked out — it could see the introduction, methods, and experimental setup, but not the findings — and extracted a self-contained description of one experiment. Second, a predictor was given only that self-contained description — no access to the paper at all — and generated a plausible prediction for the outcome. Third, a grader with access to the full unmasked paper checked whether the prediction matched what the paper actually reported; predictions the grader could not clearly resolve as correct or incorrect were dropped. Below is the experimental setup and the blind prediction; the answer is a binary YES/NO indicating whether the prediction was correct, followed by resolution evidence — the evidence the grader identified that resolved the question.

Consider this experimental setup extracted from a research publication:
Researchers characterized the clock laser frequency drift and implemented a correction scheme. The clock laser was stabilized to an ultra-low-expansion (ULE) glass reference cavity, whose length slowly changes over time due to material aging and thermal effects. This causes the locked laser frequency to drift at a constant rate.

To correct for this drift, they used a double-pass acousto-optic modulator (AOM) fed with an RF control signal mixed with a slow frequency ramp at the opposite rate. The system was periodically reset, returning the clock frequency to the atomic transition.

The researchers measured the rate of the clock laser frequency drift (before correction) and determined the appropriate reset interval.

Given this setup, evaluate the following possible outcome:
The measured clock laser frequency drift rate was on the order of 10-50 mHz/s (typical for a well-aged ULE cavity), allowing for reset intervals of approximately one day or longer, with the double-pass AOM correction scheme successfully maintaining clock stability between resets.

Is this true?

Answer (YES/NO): NO